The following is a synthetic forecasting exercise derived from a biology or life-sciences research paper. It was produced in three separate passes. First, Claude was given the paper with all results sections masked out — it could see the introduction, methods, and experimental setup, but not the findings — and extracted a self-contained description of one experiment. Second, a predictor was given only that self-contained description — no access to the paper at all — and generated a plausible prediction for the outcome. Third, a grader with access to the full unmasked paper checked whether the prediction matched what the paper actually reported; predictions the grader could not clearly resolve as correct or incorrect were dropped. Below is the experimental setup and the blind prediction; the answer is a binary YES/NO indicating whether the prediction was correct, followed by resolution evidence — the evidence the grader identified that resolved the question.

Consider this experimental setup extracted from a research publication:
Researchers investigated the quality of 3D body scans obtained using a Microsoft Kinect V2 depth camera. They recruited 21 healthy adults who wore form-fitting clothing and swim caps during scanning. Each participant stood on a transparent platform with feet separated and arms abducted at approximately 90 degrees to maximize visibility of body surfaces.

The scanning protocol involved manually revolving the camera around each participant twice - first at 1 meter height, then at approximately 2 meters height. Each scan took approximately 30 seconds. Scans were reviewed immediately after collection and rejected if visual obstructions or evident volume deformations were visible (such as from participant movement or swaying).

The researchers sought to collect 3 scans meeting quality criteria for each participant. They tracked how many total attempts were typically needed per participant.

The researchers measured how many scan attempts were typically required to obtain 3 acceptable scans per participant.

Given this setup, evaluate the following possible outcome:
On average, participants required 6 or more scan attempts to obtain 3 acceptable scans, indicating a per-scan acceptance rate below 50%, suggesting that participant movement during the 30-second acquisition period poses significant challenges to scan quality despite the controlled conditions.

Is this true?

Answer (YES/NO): NO